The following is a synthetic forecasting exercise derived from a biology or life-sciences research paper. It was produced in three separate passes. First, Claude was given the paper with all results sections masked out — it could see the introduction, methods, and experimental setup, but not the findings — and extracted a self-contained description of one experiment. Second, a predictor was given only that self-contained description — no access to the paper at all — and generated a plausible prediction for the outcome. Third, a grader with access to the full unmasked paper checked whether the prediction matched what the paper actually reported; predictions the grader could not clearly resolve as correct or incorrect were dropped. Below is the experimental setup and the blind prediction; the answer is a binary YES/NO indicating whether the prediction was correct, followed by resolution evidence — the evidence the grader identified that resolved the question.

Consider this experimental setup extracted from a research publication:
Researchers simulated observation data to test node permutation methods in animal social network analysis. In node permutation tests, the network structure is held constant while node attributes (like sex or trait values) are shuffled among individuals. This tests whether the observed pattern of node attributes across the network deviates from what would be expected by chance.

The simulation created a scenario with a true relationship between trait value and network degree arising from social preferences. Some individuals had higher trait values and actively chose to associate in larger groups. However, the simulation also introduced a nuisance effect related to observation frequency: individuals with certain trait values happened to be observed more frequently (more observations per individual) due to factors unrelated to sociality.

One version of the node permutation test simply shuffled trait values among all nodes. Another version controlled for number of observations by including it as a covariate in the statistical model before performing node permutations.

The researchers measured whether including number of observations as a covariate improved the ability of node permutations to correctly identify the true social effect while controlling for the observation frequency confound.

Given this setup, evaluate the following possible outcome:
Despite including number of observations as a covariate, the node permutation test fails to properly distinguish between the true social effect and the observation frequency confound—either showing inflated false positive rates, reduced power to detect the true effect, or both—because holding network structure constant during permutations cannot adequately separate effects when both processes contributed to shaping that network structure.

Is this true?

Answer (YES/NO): YES